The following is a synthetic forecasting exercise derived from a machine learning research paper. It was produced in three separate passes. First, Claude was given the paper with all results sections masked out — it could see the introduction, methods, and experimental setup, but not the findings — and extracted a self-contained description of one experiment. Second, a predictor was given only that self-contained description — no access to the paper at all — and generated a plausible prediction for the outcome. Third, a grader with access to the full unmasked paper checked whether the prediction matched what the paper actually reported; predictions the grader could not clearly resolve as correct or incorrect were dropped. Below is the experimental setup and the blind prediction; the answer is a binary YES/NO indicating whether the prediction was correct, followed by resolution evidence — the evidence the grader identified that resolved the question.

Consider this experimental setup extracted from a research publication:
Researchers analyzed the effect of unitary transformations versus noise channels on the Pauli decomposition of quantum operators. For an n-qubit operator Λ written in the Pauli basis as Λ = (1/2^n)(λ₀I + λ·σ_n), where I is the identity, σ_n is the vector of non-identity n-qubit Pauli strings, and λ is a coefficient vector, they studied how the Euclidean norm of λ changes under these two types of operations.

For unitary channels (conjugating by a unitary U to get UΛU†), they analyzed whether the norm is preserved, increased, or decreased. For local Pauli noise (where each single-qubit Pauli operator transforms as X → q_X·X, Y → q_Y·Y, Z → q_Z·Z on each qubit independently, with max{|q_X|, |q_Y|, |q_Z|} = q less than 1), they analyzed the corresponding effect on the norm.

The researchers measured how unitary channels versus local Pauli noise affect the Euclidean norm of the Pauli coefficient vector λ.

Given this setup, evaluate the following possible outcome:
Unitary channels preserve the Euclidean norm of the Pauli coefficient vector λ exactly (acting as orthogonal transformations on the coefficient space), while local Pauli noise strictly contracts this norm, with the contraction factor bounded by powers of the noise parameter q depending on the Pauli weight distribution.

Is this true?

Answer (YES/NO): YES